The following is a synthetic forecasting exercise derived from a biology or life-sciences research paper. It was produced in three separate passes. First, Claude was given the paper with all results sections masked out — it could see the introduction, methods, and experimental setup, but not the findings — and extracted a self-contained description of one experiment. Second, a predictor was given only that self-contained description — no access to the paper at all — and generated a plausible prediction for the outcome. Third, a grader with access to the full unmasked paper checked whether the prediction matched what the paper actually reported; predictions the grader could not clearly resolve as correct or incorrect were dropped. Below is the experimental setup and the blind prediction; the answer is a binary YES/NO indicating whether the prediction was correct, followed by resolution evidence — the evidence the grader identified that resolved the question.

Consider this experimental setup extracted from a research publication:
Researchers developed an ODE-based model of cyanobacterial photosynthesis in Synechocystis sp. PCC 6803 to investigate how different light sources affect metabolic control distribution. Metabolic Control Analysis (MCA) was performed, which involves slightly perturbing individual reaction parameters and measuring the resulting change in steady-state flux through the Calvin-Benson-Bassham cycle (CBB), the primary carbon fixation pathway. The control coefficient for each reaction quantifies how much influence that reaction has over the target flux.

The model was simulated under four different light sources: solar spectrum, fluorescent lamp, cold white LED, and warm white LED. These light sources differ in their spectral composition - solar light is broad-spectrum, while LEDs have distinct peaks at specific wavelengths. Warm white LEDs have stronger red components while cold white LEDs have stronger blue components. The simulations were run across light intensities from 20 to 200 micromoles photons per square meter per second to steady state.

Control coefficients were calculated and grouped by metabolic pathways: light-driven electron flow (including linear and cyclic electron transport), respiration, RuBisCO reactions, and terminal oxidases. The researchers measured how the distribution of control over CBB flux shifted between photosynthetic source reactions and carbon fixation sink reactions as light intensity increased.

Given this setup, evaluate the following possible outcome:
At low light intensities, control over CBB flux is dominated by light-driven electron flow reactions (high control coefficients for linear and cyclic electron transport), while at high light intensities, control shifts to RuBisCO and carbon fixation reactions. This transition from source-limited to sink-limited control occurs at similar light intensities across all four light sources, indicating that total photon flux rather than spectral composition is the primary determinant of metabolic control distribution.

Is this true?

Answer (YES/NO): NO